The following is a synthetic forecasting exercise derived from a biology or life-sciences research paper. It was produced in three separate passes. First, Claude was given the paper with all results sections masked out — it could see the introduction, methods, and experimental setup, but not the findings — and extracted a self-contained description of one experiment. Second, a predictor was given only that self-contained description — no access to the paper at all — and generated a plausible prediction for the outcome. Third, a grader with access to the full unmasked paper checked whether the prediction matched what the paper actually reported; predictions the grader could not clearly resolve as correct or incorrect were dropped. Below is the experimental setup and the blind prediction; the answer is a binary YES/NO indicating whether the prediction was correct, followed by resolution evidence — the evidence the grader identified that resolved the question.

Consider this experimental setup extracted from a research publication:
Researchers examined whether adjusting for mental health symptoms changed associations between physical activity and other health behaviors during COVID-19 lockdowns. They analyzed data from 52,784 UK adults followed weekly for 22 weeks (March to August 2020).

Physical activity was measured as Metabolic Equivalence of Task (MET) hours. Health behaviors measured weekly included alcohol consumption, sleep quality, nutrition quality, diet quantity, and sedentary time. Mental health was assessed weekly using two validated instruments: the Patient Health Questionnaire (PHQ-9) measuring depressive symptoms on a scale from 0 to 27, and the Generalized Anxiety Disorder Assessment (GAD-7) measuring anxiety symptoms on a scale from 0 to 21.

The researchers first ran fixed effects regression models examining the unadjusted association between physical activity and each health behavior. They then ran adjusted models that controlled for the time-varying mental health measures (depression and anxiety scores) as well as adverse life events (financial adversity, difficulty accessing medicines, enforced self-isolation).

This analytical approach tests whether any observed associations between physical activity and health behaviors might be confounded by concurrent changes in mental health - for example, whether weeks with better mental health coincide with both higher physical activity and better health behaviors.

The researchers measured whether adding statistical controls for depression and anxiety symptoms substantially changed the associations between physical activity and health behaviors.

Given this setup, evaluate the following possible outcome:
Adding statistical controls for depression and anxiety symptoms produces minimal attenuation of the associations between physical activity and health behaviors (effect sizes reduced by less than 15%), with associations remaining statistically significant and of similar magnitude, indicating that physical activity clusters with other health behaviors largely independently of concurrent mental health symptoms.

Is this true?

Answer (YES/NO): NO